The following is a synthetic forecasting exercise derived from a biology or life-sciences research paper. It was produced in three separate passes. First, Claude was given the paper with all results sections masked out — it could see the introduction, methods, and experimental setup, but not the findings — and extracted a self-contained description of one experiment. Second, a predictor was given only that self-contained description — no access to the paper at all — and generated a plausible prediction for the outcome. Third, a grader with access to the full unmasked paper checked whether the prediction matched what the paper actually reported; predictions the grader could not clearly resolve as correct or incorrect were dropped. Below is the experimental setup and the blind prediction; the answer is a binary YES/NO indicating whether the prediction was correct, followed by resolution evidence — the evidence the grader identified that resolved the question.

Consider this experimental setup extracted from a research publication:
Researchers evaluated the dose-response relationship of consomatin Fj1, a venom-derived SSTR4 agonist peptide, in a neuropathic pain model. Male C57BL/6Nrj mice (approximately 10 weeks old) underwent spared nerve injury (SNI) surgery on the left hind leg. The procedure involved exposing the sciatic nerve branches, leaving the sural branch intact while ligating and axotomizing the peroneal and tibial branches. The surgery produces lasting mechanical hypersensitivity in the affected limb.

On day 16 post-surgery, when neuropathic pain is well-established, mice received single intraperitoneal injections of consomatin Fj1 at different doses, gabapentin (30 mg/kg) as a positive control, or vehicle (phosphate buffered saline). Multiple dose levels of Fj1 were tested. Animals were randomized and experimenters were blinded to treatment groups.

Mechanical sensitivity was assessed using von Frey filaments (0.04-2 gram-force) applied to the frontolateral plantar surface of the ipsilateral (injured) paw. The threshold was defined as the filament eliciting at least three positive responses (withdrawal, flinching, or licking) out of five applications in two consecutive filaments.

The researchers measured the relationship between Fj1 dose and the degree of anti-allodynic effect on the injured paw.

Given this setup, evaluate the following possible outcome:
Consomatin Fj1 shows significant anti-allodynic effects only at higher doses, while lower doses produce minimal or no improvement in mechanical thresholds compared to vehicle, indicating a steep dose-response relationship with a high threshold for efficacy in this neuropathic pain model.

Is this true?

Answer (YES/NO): NO